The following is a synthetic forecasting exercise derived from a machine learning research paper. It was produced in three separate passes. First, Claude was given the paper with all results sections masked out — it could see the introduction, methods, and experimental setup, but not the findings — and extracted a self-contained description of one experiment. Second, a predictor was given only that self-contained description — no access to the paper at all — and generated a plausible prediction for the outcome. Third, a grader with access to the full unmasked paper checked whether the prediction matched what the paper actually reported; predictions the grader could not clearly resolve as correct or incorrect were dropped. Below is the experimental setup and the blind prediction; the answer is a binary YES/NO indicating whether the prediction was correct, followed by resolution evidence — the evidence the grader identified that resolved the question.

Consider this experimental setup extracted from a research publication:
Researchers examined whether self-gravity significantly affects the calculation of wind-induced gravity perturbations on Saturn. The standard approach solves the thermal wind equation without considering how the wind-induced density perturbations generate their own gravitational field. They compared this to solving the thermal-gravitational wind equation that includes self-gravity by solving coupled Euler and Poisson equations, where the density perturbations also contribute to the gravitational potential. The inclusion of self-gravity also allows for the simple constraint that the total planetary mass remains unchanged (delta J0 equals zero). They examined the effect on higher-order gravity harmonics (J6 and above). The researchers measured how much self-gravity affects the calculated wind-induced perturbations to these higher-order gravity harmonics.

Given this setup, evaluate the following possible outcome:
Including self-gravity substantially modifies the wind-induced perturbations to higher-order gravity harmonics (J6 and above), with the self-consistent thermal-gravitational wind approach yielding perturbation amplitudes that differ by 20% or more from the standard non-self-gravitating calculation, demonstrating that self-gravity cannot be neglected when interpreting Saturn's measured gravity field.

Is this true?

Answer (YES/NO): NO